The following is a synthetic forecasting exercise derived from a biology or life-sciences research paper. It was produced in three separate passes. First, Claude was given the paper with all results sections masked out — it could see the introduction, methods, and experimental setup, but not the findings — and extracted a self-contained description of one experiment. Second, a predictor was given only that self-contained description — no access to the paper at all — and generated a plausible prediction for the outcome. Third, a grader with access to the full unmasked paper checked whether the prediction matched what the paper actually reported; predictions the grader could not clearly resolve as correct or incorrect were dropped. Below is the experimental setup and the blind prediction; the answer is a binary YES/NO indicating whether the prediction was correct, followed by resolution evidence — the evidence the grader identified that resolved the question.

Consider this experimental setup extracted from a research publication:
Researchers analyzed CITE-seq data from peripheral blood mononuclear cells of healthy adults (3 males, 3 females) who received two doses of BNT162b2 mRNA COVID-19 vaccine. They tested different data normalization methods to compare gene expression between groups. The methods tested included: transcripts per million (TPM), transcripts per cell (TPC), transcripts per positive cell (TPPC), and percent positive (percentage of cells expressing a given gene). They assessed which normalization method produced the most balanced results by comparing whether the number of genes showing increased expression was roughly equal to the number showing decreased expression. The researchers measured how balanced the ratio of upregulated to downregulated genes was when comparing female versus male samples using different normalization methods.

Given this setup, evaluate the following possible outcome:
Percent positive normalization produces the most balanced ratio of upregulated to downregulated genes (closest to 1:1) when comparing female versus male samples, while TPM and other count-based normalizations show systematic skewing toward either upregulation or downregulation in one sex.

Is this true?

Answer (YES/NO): NO